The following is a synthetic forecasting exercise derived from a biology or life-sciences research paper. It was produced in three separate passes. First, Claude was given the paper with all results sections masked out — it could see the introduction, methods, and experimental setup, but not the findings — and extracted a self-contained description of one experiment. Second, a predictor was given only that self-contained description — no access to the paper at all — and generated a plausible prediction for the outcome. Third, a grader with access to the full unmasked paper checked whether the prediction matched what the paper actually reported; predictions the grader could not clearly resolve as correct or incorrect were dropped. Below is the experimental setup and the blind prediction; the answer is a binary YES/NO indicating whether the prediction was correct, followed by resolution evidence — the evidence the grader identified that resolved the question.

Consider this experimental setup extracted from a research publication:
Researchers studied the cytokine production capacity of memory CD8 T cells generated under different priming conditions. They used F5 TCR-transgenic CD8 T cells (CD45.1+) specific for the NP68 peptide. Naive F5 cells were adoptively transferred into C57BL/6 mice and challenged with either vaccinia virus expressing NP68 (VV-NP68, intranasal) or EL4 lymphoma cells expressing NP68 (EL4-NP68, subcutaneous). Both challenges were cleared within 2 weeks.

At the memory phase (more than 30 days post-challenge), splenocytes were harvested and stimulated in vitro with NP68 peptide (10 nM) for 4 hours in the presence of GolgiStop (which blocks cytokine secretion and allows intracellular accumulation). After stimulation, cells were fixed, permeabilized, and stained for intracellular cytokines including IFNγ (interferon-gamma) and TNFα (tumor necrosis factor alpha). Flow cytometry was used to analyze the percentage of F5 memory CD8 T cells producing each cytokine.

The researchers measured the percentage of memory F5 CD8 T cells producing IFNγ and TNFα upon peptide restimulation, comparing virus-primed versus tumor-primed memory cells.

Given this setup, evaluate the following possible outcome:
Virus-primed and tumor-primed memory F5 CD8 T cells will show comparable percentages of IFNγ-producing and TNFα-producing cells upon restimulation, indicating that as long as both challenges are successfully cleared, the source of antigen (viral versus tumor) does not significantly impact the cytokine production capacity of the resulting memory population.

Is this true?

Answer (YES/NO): NO